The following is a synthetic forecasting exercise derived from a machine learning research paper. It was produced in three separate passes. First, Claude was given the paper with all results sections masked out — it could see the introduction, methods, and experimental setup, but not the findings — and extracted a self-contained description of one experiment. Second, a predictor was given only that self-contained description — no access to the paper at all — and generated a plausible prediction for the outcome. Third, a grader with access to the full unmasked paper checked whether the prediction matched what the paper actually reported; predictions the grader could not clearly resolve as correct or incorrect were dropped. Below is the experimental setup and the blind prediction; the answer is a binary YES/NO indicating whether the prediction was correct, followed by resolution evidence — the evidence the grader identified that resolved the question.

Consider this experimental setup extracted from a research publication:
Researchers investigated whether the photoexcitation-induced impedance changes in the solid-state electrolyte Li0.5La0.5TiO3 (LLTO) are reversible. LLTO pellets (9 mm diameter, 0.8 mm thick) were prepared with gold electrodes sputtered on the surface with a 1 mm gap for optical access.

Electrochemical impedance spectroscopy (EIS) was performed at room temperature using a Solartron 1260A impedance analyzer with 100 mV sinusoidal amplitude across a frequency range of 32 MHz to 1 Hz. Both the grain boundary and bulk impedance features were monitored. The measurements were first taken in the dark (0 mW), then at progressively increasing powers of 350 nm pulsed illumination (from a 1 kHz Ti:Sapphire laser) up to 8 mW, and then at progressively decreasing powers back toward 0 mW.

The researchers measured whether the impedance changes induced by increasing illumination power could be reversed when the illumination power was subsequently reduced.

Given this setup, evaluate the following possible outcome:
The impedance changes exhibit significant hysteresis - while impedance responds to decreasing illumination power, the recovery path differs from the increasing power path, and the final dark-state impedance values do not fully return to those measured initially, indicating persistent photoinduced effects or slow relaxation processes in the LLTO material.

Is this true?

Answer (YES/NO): NO